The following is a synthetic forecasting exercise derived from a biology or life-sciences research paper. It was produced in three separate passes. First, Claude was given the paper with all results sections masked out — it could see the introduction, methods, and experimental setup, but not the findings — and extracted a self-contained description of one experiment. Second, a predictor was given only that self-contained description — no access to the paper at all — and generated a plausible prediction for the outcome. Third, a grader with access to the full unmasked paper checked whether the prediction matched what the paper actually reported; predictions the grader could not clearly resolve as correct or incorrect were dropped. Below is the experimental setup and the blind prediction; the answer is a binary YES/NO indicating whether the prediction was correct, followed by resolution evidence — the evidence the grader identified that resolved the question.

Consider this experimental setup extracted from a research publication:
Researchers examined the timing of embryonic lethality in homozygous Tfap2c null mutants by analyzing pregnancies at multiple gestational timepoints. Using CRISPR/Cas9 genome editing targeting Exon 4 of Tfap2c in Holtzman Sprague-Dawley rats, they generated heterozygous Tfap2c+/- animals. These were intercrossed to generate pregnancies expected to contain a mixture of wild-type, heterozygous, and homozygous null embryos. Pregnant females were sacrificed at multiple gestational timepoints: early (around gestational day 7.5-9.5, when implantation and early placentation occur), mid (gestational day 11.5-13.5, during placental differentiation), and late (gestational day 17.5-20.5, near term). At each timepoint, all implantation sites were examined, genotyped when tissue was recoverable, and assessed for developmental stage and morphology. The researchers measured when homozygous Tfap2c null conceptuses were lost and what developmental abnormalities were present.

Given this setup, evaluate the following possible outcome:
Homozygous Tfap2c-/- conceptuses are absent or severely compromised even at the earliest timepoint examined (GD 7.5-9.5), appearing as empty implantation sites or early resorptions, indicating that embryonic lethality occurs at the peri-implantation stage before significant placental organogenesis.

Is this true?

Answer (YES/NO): NO